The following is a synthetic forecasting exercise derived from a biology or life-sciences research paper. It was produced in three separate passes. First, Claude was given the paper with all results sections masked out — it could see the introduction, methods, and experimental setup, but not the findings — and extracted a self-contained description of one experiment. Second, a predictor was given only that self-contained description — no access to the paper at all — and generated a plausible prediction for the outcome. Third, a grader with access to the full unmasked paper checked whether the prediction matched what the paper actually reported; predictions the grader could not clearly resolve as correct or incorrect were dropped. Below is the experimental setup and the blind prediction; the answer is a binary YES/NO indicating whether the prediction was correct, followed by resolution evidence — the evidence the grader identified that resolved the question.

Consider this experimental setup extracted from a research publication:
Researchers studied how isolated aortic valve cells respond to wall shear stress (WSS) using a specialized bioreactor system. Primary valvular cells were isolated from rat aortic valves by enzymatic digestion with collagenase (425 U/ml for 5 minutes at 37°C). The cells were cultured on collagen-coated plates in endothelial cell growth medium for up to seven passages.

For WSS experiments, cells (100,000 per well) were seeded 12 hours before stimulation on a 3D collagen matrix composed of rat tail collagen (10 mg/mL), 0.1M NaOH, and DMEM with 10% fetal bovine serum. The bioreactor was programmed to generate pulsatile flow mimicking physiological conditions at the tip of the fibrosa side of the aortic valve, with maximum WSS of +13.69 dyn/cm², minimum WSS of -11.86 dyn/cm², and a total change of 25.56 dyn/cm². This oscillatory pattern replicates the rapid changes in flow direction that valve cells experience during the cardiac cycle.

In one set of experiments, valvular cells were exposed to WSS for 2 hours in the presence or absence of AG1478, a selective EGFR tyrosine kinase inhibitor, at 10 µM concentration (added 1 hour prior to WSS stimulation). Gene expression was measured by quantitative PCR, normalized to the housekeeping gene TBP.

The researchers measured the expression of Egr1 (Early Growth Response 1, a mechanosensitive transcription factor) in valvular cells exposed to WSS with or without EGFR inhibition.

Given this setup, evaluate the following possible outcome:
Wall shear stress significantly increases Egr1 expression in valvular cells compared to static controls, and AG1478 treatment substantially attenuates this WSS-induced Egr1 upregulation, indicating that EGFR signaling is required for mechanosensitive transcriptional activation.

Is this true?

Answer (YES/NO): YES